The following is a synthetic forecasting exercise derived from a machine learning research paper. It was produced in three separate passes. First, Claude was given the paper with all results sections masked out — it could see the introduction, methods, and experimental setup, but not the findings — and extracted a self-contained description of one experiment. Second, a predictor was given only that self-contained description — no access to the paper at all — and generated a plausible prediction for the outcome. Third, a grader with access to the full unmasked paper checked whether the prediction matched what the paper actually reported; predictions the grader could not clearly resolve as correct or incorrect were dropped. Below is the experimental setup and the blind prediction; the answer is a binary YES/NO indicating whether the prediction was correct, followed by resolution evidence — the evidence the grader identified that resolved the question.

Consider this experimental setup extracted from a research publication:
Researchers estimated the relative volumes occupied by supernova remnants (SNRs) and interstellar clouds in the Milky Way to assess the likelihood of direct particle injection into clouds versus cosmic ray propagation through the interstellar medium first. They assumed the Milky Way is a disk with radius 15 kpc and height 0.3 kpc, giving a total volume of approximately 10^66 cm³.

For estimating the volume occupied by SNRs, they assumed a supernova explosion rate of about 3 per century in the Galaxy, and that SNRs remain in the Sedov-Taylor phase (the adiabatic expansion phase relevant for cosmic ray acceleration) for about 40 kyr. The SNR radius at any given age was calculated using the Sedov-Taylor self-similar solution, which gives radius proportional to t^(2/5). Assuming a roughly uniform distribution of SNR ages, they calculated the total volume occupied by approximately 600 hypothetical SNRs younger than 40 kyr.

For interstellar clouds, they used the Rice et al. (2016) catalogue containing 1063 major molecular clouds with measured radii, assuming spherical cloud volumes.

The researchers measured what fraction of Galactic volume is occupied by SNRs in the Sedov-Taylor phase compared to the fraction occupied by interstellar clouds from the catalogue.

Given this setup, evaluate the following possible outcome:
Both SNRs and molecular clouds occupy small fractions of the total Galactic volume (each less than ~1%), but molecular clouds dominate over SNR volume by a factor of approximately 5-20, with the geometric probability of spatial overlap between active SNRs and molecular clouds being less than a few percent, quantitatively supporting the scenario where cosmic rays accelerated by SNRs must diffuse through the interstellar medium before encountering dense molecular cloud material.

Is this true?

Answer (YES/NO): NO